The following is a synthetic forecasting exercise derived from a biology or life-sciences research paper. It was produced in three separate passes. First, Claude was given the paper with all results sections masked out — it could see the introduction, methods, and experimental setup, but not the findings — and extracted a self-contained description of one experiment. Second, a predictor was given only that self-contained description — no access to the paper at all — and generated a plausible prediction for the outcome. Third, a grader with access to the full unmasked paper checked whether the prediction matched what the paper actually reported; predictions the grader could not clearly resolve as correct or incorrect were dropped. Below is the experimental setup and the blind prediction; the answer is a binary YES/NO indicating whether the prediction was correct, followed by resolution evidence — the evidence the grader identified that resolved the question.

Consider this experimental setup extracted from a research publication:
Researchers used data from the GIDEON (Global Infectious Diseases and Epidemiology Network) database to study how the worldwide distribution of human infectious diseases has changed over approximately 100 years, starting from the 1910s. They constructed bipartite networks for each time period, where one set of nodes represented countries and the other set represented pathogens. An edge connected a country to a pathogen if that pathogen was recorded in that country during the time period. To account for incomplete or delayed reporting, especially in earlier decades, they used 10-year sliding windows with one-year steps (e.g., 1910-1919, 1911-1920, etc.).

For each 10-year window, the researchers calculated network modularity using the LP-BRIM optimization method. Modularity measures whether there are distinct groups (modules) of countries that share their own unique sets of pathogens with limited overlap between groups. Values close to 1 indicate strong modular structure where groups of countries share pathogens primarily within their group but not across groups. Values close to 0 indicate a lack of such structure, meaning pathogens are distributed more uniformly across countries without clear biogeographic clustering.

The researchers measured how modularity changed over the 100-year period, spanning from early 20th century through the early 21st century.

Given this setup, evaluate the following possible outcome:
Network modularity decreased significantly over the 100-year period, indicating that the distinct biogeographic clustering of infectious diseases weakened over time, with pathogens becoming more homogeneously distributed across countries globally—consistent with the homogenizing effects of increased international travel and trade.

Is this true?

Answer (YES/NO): NO